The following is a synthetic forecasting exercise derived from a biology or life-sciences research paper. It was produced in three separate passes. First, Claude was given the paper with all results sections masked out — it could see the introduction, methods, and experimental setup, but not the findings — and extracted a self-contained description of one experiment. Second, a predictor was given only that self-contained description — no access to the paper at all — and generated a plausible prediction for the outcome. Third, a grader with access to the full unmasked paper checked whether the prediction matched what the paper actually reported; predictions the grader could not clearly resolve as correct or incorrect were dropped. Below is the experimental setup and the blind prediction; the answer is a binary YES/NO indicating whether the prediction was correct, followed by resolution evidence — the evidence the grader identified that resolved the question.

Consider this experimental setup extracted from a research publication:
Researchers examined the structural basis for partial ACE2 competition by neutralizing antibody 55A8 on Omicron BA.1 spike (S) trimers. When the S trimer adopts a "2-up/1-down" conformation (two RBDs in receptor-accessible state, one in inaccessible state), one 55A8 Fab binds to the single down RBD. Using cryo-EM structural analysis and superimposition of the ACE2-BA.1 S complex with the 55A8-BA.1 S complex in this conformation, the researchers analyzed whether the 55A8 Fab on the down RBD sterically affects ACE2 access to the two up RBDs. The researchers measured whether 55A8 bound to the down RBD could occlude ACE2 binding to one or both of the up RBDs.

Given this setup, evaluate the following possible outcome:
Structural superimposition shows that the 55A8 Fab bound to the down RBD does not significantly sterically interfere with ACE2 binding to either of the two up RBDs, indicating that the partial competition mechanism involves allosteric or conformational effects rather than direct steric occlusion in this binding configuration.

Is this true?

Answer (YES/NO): NO